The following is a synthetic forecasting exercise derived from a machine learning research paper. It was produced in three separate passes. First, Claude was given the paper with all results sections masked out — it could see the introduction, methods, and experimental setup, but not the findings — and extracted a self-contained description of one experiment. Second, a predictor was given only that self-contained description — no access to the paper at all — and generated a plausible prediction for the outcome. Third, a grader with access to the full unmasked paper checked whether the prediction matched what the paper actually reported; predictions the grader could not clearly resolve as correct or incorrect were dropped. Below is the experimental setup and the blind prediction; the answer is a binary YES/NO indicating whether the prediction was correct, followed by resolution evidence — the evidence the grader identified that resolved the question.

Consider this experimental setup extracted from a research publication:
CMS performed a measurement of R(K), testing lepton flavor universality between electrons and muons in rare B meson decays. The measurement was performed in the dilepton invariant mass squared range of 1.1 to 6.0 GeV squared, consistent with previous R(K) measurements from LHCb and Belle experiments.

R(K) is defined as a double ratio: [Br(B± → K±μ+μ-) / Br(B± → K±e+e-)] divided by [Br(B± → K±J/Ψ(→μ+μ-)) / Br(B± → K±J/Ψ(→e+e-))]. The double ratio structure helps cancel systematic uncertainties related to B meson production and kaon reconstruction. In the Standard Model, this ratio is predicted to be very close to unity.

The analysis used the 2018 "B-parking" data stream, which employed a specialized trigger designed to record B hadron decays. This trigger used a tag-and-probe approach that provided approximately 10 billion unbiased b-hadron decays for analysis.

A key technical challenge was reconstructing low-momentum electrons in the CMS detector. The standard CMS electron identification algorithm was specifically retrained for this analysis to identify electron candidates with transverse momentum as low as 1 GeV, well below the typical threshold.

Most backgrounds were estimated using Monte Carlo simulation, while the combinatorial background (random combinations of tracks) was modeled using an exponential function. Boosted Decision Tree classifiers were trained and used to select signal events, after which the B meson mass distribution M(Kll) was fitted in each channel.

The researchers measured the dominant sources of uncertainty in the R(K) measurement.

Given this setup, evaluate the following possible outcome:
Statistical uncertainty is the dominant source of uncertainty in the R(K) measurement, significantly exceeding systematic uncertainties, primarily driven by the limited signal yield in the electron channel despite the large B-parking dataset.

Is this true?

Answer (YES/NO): NO